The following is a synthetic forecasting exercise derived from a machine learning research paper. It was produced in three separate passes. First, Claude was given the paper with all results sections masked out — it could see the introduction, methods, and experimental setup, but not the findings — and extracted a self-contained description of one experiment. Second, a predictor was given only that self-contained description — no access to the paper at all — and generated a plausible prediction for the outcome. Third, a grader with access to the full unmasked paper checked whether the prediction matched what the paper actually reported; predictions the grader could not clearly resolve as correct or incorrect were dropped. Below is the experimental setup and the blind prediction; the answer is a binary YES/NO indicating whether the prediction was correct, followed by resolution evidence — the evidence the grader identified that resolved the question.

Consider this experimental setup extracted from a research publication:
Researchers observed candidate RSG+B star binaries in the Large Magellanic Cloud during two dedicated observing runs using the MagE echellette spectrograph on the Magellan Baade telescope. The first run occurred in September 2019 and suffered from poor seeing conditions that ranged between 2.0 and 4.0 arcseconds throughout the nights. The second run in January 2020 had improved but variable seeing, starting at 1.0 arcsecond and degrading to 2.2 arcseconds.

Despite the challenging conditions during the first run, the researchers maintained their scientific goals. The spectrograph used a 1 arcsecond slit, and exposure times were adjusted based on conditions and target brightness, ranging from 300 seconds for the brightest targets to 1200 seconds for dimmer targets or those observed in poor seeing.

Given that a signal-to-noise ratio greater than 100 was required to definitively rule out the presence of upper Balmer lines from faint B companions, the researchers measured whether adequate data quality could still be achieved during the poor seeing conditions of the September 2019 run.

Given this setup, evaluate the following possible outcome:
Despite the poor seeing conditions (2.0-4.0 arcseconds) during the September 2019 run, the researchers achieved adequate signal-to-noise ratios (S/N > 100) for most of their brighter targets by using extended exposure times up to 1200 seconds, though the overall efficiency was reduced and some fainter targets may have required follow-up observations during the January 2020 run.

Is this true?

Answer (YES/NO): NO